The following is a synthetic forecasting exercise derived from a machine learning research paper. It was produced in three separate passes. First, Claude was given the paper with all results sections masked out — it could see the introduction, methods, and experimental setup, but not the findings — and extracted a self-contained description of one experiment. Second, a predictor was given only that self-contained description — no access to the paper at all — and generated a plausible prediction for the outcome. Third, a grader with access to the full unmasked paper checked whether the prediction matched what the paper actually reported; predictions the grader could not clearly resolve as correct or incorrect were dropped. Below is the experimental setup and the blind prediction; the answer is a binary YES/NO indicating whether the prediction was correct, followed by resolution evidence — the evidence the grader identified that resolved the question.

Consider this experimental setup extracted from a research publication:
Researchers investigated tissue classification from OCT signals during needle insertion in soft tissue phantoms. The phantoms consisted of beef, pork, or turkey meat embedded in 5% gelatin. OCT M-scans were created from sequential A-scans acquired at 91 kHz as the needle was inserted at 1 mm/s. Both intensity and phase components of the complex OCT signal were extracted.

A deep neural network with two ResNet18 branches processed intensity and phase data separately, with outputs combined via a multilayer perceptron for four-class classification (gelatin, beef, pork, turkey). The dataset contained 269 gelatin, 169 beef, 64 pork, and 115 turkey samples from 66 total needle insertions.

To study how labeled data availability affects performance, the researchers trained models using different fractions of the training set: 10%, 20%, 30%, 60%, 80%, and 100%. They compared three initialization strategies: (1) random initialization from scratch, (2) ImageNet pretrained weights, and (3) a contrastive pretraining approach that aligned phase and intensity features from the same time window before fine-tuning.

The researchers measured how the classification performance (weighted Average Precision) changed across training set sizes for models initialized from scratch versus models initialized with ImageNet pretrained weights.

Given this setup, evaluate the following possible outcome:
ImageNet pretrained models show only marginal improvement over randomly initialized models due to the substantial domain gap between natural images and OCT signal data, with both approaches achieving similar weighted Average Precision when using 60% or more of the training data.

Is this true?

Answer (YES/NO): NO